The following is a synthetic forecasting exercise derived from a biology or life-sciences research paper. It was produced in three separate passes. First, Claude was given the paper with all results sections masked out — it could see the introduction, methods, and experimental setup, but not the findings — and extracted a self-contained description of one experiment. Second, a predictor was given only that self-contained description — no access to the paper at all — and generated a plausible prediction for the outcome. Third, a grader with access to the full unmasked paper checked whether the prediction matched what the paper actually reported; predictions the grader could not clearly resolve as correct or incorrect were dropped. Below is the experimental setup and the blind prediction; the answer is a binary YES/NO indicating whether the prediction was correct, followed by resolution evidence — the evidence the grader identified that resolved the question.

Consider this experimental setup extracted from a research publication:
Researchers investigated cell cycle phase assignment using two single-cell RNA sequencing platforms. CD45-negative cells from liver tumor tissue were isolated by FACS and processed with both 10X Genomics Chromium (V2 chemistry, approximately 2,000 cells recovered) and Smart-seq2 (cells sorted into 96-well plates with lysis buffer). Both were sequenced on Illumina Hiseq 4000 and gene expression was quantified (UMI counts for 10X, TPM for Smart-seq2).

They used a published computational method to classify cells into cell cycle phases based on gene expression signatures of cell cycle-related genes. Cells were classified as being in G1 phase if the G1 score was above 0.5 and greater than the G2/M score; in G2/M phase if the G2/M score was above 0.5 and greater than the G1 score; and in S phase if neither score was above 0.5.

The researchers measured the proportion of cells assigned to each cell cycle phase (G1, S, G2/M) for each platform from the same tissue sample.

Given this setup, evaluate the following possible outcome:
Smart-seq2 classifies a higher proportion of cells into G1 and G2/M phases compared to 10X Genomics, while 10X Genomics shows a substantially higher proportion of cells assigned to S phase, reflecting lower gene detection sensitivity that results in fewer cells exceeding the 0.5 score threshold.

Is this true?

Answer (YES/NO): NO